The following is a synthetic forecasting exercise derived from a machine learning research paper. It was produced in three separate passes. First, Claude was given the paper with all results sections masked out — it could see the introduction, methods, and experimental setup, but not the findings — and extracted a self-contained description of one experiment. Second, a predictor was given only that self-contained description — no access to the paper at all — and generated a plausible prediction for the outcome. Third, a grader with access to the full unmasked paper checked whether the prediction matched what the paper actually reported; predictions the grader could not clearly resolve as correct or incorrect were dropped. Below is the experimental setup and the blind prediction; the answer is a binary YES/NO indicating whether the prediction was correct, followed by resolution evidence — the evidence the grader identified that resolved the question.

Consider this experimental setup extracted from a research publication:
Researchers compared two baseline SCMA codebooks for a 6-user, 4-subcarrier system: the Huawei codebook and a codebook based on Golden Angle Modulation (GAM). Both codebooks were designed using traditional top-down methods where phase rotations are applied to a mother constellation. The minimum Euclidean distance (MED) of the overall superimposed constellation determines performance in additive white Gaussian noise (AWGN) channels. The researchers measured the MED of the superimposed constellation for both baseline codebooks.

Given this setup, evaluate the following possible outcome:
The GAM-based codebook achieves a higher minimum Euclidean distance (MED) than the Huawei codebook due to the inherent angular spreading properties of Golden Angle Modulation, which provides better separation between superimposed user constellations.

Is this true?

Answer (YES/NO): NO